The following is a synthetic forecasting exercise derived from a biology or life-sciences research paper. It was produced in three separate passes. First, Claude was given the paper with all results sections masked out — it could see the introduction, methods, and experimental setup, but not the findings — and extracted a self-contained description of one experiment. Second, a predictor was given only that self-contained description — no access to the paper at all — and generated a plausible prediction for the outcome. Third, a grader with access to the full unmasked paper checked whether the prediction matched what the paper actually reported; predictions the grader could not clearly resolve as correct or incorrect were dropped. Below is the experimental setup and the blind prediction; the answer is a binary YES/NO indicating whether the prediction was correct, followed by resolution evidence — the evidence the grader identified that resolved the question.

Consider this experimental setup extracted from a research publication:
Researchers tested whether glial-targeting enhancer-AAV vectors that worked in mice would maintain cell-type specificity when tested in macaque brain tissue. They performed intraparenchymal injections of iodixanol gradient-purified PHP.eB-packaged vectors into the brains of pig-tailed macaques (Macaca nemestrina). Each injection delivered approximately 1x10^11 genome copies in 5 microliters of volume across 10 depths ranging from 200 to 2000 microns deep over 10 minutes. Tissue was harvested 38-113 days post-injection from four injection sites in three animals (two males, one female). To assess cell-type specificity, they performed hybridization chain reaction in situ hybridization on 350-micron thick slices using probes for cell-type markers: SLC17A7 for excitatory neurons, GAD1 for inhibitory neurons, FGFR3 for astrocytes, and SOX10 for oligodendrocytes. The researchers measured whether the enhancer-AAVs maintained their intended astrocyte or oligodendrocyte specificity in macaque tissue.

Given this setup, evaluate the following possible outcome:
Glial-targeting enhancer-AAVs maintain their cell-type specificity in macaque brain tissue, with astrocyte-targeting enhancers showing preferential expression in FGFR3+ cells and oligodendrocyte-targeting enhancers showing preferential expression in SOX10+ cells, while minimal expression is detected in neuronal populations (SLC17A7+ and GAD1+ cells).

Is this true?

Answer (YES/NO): YES